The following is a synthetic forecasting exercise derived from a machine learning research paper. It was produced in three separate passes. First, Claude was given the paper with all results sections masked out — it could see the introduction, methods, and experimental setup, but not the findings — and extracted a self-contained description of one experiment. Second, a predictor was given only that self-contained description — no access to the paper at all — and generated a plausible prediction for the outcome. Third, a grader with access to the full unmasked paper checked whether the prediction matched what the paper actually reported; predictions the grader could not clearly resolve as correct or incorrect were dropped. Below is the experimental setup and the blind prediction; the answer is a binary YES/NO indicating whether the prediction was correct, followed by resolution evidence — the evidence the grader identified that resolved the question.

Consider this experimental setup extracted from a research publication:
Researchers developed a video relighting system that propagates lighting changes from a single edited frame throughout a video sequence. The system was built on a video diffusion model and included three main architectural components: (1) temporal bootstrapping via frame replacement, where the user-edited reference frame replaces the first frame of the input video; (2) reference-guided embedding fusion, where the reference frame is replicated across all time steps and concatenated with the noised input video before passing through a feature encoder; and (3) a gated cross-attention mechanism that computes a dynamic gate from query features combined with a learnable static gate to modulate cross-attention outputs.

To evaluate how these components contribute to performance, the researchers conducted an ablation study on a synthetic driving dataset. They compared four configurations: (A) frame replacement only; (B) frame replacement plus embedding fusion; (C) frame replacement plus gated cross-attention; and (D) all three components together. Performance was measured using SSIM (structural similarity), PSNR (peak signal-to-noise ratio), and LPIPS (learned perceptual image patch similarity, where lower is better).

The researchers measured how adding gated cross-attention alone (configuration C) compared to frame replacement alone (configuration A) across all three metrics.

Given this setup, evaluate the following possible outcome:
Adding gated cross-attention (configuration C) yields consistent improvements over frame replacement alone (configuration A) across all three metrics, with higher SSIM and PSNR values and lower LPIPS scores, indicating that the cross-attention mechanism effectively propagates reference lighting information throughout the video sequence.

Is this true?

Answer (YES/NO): NO